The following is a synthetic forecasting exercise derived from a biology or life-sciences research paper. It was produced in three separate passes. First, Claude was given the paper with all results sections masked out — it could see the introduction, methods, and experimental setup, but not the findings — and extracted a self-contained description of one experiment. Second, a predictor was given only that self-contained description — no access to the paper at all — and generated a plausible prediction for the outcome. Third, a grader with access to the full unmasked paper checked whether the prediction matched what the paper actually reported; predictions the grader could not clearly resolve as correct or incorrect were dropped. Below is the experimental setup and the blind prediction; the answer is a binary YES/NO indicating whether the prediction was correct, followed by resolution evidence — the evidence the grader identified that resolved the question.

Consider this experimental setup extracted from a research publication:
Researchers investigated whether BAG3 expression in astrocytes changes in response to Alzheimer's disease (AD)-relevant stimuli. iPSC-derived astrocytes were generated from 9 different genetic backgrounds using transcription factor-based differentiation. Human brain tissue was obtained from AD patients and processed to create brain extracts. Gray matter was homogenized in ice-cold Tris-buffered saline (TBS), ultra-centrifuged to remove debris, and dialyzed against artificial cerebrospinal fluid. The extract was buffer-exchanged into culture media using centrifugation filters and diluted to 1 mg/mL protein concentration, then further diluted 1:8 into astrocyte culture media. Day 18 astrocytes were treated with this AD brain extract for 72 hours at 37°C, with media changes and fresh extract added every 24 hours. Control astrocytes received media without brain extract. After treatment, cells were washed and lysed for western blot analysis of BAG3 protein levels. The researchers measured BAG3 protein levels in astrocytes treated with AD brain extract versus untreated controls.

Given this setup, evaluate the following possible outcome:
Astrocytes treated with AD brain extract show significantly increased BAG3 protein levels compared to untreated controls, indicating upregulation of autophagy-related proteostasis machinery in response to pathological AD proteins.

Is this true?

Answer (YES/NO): YES